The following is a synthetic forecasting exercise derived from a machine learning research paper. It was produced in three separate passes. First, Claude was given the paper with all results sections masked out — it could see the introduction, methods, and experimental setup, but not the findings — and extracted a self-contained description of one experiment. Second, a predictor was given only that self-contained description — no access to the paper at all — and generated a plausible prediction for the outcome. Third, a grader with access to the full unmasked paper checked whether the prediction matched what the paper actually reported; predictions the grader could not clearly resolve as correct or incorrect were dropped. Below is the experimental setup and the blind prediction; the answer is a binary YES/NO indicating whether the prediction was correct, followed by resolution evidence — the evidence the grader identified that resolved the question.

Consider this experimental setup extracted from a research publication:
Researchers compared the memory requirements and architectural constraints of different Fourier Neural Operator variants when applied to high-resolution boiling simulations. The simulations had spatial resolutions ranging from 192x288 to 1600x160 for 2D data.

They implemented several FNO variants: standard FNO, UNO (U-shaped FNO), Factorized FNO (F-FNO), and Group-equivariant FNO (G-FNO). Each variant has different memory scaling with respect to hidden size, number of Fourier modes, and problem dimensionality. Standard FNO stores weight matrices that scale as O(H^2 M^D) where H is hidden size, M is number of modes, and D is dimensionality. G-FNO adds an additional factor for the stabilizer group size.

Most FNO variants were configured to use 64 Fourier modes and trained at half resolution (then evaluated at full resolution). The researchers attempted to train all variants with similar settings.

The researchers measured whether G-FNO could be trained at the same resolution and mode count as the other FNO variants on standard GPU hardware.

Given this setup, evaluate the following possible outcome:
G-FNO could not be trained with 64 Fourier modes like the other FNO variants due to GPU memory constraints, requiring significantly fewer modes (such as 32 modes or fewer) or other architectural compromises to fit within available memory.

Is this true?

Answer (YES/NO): YES